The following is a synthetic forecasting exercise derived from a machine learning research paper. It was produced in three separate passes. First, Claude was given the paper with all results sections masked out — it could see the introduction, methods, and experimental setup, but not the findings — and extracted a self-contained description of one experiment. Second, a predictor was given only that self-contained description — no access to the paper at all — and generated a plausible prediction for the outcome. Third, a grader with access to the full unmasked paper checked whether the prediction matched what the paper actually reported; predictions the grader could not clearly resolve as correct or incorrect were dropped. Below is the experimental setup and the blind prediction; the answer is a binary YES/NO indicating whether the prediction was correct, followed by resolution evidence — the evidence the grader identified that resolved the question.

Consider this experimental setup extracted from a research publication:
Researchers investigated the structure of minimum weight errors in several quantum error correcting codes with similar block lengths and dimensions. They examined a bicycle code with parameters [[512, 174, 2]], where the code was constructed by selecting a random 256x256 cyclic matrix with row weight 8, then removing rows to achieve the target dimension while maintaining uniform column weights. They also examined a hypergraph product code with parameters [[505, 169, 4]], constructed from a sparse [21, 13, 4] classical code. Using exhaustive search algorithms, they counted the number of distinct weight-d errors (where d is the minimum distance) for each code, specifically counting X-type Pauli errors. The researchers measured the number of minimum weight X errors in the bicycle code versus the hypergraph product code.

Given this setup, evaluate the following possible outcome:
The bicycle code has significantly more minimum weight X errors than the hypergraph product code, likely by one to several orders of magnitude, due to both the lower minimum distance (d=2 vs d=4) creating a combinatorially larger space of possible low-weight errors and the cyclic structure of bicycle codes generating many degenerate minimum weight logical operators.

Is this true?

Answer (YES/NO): NO